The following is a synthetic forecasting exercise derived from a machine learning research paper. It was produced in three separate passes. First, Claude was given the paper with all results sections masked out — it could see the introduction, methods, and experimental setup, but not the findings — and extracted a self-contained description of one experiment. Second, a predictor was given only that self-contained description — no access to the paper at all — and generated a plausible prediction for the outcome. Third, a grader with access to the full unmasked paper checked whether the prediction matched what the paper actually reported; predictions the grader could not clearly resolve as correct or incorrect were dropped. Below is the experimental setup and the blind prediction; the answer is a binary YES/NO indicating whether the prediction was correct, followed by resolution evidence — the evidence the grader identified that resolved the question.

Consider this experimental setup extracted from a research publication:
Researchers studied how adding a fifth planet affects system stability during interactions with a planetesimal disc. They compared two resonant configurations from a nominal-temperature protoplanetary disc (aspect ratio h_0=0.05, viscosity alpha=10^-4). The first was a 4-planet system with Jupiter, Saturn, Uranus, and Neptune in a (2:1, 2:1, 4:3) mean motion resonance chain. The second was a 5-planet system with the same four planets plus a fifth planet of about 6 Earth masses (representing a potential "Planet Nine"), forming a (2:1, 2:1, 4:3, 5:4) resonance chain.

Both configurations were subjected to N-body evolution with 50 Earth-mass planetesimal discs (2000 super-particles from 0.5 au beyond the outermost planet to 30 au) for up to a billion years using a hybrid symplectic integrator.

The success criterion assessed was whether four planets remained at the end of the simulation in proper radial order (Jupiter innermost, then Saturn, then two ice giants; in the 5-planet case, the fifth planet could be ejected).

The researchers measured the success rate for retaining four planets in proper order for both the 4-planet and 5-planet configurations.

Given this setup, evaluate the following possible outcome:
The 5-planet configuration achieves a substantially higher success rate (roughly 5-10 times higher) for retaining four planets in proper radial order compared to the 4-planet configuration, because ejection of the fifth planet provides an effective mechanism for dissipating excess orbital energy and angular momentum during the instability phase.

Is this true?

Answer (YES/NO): NO